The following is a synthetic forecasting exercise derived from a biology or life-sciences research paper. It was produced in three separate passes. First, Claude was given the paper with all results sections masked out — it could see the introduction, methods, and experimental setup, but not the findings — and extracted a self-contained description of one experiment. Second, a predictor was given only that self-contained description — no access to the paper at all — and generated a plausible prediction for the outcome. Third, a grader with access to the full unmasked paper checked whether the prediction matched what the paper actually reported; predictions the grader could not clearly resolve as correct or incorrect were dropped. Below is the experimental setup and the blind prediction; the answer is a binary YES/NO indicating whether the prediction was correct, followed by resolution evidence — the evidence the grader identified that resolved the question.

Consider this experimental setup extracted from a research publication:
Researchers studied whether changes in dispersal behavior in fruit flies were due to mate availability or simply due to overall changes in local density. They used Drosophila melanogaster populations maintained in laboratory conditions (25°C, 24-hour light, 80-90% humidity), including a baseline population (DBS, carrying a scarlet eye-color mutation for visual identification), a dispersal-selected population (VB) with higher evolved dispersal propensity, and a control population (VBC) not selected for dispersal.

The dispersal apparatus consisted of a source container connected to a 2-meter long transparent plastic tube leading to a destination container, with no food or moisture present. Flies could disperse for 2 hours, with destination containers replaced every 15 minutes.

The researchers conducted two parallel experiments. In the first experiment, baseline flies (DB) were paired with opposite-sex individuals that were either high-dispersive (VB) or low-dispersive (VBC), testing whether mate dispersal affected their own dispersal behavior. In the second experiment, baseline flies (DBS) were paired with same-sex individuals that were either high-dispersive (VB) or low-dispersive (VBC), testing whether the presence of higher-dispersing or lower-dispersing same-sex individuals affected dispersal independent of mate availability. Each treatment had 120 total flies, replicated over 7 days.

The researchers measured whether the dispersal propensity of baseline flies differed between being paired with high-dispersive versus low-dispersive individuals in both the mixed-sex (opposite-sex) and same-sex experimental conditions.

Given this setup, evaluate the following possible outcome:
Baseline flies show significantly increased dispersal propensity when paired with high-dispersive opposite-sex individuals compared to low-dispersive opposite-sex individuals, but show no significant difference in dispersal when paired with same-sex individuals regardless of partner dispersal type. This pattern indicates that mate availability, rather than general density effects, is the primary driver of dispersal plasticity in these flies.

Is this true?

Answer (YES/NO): YES